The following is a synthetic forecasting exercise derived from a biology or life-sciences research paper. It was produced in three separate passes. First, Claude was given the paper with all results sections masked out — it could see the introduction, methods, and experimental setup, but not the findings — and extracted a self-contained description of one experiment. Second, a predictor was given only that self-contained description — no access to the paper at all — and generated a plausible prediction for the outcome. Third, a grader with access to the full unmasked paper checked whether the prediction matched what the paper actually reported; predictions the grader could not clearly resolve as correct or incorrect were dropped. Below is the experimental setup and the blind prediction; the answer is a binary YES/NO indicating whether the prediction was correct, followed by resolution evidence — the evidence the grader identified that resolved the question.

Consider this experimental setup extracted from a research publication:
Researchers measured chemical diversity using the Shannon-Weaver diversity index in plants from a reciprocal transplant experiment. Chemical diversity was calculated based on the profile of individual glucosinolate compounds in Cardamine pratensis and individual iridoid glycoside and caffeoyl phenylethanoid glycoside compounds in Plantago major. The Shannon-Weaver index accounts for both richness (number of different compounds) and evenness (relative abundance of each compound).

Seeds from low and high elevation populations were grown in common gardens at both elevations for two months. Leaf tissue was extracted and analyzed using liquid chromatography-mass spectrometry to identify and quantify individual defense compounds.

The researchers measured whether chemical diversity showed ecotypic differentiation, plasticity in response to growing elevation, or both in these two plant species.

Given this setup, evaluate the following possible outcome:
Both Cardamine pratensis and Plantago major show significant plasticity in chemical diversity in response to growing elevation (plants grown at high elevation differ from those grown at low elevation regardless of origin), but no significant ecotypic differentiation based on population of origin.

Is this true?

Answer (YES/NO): NO